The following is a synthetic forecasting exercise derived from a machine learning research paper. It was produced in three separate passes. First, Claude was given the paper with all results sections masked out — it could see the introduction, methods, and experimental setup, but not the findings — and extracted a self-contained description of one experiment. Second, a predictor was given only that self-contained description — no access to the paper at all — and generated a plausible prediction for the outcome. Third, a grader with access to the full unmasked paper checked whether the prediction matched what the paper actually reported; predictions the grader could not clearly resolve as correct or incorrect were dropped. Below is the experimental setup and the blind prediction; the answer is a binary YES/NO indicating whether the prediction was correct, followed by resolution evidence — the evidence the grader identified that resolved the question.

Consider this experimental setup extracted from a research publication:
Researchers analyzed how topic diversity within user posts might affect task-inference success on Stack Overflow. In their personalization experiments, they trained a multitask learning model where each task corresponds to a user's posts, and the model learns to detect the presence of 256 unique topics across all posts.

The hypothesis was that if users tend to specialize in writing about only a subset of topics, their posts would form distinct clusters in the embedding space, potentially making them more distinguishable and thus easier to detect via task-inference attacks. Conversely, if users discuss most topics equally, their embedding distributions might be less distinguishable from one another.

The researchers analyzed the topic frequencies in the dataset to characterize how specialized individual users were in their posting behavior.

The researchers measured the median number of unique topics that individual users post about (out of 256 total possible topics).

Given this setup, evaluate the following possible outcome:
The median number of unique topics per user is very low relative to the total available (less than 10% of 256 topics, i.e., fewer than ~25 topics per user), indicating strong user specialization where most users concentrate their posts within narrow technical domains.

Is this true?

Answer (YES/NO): NO